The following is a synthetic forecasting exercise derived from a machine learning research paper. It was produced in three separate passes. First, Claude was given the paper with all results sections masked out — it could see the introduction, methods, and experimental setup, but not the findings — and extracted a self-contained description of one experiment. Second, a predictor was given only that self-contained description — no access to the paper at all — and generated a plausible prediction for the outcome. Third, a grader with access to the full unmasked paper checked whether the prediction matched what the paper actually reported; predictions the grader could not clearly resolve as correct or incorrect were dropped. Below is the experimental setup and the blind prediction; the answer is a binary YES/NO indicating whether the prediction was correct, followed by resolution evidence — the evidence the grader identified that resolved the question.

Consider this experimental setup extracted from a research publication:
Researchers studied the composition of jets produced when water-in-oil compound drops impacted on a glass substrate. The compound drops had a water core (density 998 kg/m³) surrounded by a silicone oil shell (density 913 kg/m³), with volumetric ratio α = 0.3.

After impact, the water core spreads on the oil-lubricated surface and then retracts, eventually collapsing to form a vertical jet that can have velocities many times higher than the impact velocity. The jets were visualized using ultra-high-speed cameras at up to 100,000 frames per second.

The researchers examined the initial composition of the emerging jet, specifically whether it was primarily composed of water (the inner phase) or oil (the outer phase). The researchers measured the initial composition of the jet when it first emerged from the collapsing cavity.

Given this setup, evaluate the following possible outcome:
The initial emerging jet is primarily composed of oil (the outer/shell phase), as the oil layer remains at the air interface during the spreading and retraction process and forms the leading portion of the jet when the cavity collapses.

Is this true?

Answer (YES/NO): YES